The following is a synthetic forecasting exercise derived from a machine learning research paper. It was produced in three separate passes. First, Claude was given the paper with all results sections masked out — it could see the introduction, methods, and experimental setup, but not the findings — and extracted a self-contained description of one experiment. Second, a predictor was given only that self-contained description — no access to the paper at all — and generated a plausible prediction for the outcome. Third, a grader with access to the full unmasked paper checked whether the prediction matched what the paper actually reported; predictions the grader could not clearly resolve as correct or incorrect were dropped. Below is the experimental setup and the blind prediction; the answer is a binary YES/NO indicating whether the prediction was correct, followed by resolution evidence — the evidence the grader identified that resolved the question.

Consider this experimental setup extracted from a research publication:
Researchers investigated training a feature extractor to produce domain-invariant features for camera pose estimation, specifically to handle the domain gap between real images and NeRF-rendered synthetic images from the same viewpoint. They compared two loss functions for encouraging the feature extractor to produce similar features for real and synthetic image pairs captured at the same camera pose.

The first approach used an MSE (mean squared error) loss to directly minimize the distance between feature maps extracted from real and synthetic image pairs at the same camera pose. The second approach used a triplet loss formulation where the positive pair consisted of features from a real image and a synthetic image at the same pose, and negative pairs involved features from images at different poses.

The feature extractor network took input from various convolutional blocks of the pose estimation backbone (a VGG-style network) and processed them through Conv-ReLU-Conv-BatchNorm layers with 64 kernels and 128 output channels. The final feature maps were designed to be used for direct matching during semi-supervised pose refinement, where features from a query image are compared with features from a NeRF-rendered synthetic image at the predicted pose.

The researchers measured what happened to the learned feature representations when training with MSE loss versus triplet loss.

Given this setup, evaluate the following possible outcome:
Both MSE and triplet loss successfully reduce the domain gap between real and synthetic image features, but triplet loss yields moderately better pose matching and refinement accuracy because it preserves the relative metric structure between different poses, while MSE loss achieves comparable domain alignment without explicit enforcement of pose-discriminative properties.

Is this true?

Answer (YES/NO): NO